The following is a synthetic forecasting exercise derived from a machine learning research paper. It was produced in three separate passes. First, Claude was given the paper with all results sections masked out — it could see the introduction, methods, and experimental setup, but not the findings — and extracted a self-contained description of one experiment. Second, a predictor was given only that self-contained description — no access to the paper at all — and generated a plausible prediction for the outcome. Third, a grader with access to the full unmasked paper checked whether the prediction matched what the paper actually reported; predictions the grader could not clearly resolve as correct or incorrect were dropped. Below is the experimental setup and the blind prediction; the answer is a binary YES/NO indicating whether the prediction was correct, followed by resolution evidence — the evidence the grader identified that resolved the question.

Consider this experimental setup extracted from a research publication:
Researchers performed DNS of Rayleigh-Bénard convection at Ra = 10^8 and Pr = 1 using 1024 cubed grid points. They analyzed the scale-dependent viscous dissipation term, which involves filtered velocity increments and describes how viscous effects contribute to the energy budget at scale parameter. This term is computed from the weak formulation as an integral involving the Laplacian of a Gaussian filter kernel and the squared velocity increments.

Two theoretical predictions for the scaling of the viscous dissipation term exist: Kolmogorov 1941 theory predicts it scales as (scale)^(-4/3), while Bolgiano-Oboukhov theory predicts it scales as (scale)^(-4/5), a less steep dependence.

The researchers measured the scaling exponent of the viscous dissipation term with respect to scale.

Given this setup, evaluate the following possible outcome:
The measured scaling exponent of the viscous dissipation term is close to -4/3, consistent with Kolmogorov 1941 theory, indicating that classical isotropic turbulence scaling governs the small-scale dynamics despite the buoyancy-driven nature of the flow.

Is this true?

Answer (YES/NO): YES